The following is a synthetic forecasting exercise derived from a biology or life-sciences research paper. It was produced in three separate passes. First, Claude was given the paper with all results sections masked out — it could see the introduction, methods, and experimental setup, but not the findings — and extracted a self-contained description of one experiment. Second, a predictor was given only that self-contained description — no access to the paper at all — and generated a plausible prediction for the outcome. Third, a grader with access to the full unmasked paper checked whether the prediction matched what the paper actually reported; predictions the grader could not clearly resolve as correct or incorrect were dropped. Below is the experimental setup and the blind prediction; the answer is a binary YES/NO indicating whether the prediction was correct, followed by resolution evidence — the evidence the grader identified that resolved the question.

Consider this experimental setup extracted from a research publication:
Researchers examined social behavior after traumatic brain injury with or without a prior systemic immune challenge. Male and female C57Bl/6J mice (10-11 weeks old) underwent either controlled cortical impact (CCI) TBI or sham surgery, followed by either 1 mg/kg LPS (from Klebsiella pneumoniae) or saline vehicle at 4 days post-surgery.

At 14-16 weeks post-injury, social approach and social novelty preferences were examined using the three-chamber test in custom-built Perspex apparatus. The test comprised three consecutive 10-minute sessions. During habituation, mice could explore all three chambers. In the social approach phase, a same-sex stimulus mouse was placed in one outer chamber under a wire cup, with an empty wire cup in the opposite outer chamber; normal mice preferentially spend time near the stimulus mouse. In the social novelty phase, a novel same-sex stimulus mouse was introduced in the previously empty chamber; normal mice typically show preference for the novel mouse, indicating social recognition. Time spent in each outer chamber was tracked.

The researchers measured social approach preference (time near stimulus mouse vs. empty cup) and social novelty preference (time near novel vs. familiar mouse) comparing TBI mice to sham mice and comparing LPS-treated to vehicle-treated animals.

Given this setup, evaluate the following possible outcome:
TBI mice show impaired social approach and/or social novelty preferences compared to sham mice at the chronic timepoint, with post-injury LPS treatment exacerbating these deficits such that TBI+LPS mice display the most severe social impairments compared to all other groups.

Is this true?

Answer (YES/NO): NO